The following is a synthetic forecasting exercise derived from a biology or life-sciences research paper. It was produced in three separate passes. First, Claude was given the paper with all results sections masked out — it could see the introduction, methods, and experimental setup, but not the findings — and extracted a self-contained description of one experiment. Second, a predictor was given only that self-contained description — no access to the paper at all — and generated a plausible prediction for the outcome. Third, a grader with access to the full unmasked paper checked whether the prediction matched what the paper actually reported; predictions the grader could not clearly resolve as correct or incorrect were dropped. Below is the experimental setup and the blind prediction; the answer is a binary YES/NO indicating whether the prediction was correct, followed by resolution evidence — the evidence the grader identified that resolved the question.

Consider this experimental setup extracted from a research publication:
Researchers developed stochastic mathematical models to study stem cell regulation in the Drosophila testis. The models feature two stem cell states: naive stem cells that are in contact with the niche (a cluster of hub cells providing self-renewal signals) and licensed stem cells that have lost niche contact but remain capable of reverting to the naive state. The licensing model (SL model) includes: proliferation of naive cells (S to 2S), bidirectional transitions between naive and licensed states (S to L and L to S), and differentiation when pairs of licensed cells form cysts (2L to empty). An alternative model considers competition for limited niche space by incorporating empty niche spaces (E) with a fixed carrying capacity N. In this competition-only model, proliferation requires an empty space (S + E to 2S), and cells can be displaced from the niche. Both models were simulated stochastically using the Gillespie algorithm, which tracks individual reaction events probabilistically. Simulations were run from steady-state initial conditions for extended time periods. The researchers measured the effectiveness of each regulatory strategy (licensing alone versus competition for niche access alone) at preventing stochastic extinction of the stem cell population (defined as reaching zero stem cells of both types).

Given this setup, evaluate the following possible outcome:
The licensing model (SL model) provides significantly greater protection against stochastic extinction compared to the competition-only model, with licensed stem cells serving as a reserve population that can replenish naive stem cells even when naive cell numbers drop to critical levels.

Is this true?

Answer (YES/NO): YES